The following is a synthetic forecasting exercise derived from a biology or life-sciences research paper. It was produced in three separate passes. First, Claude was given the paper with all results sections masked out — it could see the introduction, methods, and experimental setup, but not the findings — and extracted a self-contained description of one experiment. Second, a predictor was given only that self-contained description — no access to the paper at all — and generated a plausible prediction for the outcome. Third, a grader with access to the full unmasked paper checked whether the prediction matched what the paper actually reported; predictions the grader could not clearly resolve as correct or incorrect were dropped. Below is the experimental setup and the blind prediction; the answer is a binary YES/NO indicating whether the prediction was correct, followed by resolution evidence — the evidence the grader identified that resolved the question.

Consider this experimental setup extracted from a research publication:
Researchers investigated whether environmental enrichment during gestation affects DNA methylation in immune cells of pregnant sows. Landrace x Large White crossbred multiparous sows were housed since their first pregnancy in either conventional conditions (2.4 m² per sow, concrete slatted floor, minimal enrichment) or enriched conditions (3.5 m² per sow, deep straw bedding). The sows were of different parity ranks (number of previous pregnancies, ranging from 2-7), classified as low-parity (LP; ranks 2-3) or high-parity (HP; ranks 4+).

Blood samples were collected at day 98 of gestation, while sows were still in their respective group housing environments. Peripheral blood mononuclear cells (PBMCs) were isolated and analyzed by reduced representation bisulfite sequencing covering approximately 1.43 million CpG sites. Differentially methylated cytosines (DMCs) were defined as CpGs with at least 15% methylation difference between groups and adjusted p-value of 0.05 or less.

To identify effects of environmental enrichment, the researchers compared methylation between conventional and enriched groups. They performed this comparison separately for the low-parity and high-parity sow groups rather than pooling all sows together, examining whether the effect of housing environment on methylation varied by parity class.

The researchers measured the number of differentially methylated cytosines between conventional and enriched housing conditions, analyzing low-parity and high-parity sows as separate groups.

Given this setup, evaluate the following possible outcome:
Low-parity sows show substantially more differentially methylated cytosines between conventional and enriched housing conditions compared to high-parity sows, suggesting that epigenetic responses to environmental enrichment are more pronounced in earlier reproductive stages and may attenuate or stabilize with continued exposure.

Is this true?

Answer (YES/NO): YES